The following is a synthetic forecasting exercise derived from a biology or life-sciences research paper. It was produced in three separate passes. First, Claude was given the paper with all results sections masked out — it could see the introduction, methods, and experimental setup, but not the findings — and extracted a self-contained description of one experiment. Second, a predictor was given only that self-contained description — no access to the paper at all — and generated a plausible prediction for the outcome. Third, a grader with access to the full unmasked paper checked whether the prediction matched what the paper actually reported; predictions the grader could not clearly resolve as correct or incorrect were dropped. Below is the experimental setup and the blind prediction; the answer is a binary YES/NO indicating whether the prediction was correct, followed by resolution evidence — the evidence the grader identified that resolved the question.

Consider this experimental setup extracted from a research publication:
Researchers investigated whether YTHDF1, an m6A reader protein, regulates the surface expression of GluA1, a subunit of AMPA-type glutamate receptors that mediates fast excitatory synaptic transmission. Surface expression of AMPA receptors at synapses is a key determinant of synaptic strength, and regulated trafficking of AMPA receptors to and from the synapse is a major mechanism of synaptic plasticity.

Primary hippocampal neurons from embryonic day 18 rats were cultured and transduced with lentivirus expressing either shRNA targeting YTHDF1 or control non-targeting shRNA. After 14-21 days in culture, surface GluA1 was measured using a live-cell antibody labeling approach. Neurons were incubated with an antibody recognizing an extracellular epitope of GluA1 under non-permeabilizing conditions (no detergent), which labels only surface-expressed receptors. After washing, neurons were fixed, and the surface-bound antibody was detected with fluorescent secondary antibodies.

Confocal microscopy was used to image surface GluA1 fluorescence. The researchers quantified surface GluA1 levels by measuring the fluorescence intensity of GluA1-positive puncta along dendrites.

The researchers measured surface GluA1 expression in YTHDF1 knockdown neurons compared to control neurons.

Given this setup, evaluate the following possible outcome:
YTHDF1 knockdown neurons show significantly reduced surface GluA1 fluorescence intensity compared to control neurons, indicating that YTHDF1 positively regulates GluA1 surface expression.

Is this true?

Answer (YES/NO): YES